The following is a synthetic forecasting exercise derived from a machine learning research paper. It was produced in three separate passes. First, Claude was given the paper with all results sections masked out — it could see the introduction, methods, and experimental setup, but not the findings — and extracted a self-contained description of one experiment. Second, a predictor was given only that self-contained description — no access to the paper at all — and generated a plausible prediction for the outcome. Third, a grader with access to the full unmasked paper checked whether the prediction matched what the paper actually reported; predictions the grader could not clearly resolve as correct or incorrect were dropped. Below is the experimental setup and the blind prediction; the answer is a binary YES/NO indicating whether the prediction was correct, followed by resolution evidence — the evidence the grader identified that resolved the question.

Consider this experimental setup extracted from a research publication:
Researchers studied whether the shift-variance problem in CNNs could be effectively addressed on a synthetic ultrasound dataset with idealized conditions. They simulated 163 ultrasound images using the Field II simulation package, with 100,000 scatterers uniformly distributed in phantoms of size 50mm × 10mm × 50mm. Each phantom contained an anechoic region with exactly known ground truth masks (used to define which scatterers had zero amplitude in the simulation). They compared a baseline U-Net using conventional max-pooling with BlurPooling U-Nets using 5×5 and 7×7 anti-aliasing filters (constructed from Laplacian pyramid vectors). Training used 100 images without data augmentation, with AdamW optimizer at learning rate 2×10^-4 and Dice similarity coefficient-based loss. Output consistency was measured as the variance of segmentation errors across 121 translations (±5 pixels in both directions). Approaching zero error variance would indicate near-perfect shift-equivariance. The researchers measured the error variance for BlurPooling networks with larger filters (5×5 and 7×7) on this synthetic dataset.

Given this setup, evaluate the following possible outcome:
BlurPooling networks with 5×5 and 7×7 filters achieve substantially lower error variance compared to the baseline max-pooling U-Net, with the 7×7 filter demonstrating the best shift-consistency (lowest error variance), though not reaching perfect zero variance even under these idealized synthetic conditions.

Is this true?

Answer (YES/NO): YES